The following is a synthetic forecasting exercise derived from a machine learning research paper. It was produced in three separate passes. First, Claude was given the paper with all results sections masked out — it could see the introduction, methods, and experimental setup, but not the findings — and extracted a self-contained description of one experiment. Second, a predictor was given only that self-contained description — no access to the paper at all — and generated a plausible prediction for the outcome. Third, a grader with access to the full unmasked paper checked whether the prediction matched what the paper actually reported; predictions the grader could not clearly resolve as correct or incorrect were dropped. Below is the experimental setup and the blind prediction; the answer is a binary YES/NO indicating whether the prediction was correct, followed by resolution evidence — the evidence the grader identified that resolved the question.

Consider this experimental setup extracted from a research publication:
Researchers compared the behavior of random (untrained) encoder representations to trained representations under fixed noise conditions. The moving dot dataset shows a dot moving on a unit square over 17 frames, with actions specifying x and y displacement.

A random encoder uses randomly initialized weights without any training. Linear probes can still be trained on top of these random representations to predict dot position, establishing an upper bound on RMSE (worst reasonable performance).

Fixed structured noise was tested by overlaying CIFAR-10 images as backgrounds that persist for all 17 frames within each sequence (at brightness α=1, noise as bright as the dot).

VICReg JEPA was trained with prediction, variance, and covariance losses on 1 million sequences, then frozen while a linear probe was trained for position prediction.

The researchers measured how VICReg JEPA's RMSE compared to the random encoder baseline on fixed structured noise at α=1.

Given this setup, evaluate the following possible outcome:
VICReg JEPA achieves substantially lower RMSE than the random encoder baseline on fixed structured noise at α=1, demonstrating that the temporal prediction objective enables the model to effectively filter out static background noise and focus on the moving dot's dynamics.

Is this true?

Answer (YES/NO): NO